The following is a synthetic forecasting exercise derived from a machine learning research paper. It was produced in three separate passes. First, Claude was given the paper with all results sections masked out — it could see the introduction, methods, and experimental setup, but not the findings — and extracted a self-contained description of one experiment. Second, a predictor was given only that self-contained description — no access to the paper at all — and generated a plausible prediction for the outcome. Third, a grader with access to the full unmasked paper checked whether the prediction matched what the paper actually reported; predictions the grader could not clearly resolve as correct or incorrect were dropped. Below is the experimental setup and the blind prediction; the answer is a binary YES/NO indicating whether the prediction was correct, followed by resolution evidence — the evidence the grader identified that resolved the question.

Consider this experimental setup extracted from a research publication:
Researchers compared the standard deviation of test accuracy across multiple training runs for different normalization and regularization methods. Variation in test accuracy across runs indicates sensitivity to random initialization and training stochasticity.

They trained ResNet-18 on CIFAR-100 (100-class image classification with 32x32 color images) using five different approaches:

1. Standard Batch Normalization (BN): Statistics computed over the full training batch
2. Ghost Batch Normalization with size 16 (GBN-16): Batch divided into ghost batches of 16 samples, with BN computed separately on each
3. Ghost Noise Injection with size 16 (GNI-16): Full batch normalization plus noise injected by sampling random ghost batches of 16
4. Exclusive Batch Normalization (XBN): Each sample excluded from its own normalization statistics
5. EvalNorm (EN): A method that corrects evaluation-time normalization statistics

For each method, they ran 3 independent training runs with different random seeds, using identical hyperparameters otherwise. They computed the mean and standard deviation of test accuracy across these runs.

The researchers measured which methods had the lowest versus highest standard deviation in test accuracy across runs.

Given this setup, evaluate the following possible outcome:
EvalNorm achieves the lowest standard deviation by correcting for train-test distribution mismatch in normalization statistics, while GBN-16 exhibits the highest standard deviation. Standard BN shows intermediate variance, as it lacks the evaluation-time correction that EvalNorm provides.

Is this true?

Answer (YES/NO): NO